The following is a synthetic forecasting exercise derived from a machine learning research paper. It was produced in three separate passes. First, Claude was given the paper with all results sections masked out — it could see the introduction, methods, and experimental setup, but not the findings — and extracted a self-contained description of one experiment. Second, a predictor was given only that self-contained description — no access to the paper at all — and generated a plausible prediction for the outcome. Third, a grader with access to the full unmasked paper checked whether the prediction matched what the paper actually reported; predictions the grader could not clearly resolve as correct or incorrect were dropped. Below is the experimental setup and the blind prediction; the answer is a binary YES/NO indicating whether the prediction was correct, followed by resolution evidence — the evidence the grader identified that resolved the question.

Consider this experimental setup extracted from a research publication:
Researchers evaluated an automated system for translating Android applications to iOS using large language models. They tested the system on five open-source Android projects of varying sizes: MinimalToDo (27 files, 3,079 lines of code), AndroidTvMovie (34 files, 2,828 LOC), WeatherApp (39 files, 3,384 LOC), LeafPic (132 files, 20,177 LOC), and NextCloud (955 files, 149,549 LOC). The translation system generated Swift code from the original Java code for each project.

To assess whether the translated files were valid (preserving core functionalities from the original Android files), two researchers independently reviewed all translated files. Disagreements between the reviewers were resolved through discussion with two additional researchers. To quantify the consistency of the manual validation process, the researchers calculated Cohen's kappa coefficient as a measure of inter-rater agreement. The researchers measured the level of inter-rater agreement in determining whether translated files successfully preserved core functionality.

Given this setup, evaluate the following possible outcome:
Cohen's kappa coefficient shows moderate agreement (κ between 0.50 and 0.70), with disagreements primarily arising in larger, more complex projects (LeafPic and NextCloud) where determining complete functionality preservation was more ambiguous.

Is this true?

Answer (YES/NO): NO